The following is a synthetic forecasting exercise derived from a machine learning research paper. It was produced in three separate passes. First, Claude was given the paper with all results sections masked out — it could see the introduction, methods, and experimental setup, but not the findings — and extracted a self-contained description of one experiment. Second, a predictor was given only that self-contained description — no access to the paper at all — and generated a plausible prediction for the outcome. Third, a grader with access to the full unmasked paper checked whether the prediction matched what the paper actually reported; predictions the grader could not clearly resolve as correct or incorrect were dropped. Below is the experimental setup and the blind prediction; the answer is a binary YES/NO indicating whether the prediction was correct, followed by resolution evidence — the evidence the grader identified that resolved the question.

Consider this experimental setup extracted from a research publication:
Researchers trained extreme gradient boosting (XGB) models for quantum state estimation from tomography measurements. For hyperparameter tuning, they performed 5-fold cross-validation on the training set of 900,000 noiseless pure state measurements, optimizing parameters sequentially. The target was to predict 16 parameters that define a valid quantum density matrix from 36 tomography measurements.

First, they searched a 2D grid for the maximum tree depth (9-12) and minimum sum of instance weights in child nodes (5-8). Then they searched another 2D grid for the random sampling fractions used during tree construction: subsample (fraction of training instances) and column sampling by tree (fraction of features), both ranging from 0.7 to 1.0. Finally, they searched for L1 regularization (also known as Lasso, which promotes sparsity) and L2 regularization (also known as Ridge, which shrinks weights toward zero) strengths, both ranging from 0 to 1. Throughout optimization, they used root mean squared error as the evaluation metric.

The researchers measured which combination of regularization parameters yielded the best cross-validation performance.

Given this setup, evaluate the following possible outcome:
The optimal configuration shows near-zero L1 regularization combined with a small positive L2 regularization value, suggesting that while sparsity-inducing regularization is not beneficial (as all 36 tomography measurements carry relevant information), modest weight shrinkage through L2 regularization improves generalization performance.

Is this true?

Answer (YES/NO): NO